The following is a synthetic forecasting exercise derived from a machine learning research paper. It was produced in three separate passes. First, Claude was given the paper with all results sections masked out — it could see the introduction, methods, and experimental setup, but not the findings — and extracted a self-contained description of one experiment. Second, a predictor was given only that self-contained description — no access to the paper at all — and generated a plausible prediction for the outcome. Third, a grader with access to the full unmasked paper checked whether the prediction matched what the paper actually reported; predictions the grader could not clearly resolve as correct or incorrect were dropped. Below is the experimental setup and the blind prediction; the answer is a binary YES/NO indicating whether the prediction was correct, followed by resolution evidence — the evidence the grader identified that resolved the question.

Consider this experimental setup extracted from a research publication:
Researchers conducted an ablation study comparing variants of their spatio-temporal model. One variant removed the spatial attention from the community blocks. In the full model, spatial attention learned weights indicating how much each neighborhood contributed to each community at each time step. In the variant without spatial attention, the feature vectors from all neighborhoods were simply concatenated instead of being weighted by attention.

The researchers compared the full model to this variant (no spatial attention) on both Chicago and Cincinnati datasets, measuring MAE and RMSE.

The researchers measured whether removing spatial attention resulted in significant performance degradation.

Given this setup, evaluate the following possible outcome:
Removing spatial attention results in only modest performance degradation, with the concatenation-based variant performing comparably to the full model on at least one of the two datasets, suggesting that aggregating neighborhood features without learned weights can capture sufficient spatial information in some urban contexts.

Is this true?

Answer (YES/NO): YES